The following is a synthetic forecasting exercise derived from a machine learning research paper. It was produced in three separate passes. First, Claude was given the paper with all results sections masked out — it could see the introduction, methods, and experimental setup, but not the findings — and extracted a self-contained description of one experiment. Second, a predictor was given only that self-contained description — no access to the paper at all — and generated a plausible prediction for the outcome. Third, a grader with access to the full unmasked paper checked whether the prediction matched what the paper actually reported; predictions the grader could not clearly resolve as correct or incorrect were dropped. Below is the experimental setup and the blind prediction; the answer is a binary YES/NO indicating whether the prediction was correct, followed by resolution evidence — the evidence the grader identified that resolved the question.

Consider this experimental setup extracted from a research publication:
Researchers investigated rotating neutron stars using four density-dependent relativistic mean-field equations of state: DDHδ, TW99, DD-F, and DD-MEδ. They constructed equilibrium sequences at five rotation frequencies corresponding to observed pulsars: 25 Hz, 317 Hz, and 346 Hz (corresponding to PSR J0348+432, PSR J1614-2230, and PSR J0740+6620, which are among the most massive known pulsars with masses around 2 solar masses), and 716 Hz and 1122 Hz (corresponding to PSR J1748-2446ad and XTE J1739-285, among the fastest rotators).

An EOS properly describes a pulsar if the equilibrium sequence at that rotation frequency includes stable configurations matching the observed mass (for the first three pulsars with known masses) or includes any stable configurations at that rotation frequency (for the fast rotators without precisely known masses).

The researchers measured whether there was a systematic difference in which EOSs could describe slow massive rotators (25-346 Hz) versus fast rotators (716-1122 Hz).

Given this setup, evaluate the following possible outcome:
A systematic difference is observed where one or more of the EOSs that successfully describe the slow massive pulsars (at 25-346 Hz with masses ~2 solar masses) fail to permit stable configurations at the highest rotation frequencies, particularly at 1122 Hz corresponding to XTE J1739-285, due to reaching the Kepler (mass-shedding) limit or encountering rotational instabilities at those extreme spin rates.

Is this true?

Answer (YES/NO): NO